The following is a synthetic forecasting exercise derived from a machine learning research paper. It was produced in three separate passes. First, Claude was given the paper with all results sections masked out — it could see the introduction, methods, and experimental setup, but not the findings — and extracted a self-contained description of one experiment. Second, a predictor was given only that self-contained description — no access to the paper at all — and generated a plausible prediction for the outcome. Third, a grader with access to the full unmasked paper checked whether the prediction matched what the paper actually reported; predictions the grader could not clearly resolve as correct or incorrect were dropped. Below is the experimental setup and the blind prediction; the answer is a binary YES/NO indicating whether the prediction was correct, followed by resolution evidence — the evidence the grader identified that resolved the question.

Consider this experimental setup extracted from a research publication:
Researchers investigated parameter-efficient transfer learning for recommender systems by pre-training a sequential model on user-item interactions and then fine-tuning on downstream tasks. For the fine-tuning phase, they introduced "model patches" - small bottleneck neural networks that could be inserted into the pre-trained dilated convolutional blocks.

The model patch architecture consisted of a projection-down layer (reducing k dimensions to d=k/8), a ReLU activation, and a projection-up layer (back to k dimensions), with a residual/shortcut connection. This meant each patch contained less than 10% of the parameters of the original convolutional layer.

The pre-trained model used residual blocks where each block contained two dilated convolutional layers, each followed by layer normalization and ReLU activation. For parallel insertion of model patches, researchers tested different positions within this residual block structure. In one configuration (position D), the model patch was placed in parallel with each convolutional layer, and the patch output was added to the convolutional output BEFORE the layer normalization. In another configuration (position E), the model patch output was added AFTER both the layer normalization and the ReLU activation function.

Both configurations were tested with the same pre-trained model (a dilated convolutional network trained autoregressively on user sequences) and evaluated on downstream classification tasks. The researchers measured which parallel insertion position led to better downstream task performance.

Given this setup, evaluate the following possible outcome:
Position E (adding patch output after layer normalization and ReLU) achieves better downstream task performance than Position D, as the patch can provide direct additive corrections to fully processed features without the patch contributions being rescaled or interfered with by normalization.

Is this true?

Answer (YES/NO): NO